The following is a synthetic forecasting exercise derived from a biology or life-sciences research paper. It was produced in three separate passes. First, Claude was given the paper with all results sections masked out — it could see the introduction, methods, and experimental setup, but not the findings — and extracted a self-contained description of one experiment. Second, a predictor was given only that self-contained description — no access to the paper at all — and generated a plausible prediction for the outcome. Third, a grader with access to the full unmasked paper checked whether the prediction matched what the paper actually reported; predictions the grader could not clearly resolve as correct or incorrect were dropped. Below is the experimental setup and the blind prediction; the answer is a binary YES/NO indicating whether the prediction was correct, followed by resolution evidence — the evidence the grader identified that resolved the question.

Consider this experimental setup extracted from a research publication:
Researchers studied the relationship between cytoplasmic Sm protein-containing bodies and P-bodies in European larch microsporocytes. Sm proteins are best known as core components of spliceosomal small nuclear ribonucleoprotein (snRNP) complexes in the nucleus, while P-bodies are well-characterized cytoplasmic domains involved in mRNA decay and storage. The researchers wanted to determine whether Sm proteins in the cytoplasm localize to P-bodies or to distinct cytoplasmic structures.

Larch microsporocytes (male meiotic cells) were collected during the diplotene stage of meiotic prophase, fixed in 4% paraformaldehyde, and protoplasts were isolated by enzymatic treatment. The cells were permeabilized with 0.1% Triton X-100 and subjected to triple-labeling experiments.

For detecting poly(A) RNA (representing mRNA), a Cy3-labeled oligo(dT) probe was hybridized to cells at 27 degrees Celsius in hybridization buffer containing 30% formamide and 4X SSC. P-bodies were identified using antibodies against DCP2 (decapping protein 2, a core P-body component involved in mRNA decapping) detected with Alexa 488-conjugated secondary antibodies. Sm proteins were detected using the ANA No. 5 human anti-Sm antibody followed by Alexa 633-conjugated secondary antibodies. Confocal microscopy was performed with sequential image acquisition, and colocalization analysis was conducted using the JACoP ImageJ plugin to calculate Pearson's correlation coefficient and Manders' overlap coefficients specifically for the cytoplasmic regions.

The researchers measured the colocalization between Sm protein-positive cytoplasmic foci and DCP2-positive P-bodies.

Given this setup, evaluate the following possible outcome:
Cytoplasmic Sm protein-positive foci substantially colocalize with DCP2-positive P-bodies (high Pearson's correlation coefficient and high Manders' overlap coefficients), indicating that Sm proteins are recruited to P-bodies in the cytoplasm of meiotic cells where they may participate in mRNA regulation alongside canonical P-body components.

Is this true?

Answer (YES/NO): NO